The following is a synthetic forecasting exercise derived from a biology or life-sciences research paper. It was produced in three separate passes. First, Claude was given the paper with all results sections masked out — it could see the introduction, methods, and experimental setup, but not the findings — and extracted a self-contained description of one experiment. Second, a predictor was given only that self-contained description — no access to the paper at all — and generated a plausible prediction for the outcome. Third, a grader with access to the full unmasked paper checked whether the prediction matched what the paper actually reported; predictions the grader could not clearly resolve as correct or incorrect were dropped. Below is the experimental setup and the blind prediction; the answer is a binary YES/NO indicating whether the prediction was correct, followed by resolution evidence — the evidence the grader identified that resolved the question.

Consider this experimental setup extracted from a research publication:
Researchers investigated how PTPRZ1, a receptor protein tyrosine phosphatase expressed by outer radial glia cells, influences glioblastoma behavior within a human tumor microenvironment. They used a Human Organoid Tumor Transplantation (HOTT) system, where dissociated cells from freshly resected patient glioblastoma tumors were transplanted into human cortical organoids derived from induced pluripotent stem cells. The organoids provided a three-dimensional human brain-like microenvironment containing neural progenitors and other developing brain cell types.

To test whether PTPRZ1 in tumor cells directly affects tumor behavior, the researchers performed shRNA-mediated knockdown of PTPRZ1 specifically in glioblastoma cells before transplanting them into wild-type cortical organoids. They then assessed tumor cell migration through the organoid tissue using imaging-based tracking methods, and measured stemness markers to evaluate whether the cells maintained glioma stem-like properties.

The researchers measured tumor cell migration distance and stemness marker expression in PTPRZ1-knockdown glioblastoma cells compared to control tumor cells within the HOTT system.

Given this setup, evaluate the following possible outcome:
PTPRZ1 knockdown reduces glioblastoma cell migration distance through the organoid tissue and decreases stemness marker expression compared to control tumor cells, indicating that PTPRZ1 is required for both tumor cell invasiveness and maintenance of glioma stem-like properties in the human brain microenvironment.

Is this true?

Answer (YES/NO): YES